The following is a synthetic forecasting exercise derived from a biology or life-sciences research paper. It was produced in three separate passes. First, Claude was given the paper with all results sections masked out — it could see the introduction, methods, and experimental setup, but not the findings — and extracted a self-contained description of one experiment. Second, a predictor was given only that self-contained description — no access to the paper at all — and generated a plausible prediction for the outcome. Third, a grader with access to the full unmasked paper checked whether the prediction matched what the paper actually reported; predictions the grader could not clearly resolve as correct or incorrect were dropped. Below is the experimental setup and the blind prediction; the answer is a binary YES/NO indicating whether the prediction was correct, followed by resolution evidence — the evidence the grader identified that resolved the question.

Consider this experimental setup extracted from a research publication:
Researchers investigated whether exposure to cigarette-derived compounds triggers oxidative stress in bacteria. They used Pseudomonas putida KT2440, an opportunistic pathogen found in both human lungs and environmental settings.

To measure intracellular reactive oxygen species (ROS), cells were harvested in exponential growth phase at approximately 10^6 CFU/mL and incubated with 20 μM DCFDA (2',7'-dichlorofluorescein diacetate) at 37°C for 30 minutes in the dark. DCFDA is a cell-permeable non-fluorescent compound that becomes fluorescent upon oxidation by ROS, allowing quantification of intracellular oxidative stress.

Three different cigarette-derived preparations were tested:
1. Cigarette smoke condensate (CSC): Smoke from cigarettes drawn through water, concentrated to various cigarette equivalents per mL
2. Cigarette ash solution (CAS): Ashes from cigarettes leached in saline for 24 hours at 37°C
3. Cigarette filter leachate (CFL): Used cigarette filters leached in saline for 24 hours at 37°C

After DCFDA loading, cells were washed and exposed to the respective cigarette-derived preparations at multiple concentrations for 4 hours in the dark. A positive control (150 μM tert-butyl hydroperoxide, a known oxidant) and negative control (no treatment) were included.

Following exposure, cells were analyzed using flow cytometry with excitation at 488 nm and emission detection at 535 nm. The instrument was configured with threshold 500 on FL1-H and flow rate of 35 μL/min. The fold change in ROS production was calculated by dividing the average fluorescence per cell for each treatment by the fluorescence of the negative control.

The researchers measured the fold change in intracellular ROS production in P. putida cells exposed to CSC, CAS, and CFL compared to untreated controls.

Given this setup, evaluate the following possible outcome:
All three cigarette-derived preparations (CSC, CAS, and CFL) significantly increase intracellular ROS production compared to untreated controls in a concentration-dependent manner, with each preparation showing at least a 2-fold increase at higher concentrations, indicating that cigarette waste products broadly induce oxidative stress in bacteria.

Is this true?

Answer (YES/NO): NO